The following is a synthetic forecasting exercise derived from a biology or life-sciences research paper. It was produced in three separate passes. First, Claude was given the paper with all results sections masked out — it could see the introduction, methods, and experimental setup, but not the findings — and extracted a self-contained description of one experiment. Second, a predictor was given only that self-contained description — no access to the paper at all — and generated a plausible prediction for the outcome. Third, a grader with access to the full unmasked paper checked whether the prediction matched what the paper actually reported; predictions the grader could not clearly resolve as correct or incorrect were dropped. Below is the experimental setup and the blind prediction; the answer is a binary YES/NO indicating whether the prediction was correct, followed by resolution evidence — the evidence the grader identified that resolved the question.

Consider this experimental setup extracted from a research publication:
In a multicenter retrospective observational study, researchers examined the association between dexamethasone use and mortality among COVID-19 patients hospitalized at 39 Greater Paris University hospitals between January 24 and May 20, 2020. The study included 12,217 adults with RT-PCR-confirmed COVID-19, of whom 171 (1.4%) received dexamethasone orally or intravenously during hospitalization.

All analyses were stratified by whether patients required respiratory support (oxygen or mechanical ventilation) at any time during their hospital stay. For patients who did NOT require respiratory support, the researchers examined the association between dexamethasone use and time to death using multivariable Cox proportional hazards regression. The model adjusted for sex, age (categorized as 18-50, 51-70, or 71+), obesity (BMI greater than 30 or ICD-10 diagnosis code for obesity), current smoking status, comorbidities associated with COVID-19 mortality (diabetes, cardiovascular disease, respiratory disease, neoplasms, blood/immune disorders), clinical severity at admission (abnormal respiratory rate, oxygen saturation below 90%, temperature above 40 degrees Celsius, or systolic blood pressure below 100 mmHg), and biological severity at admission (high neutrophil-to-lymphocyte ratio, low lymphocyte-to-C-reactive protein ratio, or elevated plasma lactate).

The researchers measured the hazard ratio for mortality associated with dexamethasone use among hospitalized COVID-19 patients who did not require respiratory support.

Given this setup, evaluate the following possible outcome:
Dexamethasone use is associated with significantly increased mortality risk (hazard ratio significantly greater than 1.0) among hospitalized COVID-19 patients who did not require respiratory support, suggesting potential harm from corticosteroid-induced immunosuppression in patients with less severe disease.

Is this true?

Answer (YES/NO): NO